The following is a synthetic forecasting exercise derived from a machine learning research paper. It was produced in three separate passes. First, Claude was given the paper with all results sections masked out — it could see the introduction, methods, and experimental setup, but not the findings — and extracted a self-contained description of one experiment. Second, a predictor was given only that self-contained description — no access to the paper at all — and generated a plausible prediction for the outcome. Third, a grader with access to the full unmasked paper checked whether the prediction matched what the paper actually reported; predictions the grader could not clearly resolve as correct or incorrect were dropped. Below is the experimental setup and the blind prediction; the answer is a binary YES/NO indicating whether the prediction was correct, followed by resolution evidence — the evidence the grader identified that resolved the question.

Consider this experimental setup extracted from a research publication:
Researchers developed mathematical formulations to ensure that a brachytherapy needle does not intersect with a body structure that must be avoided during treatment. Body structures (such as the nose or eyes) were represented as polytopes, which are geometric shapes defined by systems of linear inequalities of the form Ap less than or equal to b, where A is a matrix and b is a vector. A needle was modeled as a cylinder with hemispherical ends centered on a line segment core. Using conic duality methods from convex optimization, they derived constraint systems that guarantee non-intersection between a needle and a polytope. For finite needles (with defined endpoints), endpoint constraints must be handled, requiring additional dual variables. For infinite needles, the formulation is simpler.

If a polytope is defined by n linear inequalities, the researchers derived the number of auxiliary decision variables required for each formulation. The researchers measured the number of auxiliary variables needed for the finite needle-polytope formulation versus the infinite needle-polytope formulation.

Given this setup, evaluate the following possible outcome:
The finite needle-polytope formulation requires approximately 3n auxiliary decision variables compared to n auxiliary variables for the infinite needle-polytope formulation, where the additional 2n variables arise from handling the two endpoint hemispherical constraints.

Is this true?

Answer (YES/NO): NO